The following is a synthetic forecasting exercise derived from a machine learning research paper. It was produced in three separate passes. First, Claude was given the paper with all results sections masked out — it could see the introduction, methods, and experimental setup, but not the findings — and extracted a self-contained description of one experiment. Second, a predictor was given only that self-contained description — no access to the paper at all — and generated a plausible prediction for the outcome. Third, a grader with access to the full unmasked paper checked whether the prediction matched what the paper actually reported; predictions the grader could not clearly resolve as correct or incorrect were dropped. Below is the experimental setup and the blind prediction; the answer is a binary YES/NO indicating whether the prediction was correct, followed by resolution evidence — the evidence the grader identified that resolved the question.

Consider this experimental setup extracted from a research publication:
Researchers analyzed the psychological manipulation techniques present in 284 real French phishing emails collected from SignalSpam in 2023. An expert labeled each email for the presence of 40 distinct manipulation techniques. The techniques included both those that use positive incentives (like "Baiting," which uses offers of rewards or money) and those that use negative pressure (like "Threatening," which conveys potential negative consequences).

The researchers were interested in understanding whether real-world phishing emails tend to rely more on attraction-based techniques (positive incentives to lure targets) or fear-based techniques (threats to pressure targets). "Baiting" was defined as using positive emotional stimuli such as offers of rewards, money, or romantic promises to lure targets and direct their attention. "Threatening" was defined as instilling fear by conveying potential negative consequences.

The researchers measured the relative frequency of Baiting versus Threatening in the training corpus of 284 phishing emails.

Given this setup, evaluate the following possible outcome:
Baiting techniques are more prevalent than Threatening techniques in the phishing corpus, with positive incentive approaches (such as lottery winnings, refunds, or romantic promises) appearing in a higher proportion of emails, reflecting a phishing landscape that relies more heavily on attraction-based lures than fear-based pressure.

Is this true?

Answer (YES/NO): YES